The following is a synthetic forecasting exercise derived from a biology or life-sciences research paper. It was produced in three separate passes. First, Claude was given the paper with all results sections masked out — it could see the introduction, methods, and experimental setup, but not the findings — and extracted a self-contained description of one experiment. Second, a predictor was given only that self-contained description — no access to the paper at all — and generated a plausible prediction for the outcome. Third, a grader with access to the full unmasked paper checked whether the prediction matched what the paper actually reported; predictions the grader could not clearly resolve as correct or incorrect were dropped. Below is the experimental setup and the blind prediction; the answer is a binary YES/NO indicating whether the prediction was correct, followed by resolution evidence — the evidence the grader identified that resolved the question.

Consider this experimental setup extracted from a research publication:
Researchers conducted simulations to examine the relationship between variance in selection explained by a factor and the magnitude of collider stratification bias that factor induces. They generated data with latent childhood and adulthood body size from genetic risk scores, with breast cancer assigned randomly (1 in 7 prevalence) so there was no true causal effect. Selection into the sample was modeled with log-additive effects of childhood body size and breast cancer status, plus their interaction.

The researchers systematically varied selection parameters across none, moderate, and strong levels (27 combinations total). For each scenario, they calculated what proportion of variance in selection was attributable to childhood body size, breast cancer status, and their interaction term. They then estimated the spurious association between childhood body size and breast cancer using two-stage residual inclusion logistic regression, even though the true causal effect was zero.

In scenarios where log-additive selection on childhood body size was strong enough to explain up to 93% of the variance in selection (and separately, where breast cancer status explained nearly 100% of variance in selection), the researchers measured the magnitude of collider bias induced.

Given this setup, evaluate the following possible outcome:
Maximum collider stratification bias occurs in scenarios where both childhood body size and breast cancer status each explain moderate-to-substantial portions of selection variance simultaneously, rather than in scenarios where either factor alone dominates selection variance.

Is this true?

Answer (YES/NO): NO